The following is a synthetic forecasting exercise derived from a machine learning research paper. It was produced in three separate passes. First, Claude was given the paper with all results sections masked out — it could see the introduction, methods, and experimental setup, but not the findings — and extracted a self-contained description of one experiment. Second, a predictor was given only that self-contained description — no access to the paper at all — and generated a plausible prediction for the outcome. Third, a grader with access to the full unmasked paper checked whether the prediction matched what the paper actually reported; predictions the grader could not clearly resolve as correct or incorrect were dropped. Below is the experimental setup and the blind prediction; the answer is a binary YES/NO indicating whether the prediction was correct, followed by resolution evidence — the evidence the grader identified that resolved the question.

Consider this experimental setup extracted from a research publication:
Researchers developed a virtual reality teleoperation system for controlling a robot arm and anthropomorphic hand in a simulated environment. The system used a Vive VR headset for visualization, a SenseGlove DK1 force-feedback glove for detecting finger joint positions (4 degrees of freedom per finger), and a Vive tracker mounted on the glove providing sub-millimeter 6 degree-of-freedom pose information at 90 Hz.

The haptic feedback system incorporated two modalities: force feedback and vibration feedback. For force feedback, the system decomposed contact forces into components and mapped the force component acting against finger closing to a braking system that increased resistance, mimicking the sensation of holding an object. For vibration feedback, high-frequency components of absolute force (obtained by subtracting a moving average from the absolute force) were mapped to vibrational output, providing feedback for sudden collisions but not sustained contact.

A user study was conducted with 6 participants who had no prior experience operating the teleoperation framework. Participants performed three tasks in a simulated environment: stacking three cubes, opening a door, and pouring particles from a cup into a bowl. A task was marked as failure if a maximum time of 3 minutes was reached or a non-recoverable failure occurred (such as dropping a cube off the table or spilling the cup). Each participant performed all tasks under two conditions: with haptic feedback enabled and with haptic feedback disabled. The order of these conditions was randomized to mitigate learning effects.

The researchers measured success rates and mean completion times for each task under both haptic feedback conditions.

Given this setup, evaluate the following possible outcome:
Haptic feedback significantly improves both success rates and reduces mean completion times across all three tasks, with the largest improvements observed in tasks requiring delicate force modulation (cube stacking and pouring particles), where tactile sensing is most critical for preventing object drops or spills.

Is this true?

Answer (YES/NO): NO